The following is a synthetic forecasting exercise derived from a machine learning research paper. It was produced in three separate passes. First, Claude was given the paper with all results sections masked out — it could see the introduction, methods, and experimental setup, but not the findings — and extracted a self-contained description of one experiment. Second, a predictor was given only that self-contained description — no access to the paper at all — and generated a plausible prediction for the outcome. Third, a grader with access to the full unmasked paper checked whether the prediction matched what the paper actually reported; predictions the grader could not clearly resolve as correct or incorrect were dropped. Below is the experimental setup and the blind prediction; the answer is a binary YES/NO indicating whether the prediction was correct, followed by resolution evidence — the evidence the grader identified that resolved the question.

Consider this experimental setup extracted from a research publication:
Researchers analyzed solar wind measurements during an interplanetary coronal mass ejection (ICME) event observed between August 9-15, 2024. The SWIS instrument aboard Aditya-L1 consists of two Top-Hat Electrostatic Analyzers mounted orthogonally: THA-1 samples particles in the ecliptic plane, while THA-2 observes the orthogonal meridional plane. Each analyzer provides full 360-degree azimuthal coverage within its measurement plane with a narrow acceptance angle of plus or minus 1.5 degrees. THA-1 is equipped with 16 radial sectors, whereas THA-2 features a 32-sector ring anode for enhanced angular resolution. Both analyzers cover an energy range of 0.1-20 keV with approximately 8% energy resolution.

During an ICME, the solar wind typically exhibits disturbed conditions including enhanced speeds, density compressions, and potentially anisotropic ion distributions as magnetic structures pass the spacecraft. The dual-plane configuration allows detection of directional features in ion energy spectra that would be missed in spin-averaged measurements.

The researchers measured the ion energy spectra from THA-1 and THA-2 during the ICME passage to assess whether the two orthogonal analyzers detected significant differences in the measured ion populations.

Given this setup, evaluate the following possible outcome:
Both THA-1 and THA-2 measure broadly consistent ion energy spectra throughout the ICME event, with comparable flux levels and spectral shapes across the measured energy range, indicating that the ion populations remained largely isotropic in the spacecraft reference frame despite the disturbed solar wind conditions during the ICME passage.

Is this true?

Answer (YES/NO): NO